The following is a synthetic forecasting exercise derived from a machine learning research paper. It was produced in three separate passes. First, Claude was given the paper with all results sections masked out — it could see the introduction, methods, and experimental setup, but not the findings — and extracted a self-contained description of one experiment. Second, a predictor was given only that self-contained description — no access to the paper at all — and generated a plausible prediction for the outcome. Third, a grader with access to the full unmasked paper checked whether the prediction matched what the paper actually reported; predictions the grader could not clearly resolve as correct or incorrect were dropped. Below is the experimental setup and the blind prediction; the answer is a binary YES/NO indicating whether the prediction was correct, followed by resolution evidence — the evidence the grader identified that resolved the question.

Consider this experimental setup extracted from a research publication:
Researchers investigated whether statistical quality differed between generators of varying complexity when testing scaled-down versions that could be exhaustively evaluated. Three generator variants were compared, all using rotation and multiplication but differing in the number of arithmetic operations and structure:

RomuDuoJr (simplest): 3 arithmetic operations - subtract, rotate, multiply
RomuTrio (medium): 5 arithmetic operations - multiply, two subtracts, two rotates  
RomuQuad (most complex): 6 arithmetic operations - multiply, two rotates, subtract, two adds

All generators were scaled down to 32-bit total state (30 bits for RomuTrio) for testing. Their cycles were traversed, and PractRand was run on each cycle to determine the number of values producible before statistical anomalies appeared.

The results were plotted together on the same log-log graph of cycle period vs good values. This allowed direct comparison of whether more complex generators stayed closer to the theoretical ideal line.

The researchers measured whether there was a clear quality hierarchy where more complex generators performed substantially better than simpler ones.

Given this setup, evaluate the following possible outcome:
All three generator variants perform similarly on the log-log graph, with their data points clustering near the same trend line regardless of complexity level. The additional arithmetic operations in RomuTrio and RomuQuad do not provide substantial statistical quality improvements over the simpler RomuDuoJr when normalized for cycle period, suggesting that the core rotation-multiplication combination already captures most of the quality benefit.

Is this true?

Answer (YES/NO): NO